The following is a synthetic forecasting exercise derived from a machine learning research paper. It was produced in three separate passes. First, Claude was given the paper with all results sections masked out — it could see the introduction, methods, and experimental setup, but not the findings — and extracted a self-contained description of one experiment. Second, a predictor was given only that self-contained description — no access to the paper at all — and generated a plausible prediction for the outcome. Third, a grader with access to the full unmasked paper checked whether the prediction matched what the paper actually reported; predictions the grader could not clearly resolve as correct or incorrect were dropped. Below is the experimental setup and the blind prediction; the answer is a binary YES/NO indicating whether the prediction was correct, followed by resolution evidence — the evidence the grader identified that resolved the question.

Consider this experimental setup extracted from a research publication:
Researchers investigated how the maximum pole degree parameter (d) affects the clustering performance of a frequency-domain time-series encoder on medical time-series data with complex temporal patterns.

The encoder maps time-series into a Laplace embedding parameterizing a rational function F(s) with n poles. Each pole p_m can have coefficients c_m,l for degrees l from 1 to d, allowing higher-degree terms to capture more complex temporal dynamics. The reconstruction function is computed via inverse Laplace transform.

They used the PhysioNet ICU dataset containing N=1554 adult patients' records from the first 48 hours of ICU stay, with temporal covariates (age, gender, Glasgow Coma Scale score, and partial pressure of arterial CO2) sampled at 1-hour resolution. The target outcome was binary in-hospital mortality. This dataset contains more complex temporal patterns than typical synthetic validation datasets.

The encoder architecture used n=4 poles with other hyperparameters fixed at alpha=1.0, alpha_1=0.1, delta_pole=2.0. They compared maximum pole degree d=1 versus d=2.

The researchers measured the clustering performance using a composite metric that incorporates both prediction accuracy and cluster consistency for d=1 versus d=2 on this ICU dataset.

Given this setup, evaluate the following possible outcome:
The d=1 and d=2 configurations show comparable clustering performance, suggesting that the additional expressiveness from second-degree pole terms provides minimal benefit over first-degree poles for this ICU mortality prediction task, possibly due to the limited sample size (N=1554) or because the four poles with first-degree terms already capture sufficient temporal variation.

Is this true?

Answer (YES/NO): NO